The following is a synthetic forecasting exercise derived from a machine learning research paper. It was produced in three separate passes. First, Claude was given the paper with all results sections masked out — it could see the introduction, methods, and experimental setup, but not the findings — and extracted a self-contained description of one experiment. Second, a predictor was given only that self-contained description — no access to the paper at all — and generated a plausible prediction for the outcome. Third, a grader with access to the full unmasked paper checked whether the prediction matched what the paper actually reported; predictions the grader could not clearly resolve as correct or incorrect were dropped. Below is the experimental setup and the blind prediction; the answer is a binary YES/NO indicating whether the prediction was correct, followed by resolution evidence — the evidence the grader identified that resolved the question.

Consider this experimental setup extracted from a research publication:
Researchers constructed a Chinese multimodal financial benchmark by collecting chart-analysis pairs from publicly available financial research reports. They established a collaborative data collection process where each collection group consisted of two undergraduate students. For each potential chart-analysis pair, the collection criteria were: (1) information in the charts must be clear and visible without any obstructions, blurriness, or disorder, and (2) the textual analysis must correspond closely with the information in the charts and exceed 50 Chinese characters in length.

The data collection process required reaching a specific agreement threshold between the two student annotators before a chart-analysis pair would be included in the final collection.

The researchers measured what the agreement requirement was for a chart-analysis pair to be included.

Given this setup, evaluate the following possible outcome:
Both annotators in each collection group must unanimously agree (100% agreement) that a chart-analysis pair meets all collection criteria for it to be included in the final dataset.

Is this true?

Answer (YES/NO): YES